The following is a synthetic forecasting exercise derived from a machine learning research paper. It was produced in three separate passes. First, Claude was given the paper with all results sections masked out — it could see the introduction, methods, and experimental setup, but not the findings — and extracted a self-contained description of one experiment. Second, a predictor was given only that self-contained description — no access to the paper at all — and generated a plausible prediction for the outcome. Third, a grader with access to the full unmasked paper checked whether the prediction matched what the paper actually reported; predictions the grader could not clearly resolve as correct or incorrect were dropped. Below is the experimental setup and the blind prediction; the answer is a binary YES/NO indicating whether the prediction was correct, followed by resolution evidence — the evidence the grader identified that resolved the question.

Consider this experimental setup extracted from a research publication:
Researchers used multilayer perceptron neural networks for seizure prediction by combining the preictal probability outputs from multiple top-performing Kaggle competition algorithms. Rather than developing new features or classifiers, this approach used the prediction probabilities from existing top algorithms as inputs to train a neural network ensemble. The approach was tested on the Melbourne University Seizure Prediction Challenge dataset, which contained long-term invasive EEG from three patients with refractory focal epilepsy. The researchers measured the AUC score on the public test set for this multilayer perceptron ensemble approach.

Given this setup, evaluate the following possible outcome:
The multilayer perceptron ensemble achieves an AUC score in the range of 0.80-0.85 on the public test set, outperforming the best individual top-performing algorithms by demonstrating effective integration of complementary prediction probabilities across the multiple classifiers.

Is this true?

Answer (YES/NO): NO